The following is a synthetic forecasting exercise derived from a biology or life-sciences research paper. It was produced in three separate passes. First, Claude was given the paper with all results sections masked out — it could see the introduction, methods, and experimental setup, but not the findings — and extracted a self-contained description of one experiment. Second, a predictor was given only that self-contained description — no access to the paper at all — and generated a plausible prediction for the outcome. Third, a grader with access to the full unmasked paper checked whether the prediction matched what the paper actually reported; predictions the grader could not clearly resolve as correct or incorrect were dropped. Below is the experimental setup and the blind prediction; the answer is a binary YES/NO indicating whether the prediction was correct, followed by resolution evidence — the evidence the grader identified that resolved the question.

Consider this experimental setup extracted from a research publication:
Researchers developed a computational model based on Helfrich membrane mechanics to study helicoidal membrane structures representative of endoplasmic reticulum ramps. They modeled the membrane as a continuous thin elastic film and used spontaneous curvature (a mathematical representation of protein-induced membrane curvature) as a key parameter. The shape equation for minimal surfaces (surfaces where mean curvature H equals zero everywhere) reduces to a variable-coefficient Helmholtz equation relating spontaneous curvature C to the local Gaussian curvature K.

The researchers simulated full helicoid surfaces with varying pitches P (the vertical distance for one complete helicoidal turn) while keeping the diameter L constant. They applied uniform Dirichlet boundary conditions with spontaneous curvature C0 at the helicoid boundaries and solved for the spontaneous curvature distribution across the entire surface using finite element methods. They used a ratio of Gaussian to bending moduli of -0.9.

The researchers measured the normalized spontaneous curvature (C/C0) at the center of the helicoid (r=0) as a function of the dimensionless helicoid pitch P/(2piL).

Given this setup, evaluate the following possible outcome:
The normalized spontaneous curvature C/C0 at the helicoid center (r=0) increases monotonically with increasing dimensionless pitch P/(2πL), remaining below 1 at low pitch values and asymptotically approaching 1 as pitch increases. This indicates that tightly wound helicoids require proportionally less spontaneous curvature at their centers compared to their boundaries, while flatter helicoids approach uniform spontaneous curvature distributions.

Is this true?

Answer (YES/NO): NO